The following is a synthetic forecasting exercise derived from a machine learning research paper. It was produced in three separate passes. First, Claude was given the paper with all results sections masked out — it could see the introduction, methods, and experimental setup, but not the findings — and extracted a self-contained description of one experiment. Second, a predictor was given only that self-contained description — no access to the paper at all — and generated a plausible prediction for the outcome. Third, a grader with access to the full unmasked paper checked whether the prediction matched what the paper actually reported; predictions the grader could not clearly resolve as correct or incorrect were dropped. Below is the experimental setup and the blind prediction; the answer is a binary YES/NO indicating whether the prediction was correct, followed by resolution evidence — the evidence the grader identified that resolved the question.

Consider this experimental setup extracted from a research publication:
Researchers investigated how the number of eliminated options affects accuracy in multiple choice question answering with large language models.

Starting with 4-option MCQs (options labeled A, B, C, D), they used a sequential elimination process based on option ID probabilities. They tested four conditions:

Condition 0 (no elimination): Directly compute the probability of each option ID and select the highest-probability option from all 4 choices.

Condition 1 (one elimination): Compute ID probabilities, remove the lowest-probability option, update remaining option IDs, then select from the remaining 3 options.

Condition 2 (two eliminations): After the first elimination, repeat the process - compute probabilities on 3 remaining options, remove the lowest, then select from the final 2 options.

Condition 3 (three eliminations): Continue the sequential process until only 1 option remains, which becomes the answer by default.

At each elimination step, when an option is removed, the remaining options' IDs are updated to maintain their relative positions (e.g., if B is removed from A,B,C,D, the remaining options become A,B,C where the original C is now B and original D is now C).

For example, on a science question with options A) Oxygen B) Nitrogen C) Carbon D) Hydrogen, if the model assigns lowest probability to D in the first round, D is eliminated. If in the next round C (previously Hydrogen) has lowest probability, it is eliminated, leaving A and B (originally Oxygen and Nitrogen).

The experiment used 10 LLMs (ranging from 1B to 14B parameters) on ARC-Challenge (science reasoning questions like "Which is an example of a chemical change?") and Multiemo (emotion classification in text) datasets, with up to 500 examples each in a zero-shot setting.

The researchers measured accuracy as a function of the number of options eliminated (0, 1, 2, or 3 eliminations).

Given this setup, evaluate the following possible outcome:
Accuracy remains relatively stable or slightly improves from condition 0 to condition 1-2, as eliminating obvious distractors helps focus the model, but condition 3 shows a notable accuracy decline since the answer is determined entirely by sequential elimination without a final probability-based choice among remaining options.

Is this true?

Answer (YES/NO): NO